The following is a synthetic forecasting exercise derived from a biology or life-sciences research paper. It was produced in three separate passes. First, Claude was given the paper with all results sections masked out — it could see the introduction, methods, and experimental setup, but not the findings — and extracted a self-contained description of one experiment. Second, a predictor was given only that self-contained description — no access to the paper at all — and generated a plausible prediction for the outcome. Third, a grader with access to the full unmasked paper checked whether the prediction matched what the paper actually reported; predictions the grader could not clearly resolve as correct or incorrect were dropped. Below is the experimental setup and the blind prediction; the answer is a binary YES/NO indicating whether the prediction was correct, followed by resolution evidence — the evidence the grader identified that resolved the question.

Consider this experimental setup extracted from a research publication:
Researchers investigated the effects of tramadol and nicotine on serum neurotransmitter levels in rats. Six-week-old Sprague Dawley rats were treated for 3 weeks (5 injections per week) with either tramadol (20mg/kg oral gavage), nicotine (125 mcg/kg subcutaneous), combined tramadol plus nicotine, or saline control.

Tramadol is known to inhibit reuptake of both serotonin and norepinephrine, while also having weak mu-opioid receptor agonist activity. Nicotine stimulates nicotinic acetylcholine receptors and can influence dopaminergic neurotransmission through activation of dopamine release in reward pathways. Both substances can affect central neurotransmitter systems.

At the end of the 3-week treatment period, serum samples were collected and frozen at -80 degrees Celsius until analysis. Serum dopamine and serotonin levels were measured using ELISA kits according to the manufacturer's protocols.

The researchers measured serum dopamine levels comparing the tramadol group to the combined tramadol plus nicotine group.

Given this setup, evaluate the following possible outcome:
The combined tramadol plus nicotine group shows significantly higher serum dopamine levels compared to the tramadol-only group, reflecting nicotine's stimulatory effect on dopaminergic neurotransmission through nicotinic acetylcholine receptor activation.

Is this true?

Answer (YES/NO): NO